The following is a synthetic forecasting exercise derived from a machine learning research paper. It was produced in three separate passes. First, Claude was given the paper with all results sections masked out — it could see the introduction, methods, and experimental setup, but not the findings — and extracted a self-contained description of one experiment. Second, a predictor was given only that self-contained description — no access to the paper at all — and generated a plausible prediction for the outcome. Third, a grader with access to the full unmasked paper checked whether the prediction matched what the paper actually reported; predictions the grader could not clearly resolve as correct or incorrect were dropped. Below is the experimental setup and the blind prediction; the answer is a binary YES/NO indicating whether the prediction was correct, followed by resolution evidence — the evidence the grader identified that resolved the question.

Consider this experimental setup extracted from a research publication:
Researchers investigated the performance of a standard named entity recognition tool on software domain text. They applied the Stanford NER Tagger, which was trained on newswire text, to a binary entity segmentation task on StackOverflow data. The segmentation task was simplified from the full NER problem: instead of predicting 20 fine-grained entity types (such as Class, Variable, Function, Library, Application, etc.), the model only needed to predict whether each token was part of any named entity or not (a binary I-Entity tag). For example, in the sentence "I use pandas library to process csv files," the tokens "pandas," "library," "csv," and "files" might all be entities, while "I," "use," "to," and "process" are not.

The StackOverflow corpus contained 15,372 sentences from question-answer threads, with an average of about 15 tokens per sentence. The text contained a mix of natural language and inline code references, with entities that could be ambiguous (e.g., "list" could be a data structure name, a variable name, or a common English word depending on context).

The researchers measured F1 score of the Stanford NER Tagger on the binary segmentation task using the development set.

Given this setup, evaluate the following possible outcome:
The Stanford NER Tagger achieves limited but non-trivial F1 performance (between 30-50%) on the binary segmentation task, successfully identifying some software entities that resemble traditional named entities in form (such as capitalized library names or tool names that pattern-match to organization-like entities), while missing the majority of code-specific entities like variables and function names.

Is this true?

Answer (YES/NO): NO